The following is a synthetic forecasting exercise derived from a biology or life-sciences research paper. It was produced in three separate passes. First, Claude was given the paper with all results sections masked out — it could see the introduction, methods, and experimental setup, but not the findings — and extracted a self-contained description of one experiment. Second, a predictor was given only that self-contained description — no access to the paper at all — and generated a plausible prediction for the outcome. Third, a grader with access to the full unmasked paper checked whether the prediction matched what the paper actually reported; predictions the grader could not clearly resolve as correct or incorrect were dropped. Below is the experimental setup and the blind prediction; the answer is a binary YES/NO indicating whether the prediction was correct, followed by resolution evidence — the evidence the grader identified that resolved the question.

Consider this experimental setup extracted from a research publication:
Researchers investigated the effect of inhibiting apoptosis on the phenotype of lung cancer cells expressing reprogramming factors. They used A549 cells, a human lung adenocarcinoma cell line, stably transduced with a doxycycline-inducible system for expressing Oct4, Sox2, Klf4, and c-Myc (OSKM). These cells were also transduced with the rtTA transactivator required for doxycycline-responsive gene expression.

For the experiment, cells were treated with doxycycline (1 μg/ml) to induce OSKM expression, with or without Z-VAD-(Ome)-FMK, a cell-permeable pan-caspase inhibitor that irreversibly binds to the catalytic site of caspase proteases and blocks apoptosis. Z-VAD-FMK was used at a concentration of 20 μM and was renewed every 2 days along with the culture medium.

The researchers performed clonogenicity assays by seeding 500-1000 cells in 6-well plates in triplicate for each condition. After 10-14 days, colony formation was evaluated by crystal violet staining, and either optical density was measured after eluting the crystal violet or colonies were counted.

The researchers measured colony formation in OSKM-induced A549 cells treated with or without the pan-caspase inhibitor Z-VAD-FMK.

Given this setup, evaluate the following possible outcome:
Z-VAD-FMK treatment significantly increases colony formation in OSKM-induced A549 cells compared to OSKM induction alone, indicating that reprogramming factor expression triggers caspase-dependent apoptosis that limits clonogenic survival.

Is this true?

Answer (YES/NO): YES